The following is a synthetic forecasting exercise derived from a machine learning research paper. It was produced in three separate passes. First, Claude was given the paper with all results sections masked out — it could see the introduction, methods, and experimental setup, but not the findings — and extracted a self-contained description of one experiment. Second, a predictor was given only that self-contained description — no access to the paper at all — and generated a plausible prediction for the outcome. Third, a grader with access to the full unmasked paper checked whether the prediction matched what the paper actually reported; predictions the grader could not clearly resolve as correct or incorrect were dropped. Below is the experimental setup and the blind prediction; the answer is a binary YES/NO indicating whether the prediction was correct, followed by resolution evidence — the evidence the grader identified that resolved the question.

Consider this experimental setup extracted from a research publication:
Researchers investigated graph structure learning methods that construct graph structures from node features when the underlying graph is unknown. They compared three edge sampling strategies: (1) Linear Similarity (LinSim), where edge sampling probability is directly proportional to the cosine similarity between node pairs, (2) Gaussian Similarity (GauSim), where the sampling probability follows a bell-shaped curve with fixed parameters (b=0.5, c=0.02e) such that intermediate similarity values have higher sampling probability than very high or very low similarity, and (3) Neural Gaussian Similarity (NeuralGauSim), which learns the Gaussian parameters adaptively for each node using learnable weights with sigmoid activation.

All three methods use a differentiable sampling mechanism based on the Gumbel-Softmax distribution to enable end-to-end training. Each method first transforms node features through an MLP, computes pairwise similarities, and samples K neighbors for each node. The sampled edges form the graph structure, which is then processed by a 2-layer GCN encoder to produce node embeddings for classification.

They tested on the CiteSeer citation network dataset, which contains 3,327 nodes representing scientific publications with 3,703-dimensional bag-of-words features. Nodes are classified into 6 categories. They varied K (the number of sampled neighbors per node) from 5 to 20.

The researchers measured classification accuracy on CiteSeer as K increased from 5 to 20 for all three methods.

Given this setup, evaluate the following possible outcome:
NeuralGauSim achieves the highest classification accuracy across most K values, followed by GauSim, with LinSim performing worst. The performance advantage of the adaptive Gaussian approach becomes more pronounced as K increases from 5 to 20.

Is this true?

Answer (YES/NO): YES